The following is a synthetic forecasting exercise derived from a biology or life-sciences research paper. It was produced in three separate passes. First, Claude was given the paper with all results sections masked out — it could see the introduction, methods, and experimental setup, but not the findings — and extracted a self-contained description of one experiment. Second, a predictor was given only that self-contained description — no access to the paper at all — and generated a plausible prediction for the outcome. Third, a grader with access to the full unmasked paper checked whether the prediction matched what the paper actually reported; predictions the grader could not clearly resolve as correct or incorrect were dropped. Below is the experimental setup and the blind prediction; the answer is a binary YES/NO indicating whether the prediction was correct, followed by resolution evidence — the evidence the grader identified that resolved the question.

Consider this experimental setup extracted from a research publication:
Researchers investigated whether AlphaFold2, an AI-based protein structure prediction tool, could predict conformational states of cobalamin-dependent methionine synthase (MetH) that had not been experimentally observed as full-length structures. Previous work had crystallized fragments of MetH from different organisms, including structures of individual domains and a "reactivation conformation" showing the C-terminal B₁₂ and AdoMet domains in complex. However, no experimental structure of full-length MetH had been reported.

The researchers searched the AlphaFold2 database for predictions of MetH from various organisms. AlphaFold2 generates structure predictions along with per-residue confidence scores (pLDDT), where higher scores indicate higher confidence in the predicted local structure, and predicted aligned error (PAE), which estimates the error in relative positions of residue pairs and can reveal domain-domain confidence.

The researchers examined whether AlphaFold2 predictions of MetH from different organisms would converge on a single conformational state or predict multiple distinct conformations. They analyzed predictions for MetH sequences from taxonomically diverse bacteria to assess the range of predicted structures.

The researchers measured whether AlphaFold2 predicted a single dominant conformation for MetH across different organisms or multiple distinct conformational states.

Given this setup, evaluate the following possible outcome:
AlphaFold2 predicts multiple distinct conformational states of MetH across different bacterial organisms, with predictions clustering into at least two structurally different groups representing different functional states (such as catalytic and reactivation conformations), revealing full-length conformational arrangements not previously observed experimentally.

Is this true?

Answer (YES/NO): YES